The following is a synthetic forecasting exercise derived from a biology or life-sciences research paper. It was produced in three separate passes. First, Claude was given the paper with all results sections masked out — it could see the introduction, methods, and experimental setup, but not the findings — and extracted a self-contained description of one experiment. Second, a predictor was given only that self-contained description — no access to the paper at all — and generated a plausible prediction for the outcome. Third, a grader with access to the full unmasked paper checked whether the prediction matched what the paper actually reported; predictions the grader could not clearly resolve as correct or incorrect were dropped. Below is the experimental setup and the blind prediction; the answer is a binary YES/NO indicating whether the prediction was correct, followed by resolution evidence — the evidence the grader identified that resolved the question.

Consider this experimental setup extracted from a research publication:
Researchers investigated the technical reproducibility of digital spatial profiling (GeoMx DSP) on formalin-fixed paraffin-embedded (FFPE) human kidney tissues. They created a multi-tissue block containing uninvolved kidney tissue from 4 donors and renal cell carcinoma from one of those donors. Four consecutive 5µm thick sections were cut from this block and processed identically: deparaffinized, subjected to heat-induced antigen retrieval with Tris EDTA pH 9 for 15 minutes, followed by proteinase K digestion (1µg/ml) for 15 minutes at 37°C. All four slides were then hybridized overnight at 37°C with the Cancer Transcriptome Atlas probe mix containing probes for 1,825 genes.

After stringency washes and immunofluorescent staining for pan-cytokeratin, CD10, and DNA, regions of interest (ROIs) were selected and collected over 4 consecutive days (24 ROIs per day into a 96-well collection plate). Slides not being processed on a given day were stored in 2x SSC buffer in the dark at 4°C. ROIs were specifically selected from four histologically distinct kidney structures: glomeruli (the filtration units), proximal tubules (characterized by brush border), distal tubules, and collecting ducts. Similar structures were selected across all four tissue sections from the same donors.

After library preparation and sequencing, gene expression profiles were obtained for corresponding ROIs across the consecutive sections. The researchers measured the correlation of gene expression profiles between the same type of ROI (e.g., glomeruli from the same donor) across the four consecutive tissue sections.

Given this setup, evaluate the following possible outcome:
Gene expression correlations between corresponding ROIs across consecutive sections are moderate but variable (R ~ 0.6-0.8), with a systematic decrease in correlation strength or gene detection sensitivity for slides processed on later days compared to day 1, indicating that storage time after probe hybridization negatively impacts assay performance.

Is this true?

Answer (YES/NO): NO